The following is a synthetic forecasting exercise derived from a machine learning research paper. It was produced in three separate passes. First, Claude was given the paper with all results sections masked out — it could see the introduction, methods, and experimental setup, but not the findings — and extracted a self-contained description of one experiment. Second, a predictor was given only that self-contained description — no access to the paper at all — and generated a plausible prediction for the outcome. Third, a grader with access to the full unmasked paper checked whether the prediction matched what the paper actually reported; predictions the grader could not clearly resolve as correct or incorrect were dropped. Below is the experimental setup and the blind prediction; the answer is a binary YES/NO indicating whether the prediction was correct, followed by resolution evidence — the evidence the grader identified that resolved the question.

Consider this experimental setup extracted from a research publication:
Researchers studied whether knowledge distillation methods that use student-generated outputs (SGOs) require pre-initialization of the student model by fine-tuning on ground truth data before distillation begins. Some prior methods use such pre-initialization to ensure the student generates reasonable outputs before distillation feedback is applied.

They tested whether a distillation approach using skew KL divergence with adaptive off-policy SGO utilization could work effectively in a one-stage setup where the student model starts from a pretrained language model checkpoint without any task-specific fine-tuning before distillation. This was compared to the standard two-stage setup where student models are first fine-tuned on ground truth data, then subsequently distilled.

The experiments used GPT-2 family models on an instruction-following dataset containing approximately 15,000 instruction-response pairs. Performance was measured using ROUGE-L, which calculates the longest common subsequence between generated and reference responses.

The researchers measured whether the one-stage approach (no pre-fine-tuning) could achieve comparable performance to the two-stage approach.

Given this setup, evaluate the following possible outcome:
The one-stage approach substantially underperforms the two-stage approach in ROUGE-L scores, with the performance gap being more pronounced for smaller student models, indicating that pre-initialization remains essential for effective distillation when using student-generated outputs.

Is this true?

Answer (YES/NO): NO